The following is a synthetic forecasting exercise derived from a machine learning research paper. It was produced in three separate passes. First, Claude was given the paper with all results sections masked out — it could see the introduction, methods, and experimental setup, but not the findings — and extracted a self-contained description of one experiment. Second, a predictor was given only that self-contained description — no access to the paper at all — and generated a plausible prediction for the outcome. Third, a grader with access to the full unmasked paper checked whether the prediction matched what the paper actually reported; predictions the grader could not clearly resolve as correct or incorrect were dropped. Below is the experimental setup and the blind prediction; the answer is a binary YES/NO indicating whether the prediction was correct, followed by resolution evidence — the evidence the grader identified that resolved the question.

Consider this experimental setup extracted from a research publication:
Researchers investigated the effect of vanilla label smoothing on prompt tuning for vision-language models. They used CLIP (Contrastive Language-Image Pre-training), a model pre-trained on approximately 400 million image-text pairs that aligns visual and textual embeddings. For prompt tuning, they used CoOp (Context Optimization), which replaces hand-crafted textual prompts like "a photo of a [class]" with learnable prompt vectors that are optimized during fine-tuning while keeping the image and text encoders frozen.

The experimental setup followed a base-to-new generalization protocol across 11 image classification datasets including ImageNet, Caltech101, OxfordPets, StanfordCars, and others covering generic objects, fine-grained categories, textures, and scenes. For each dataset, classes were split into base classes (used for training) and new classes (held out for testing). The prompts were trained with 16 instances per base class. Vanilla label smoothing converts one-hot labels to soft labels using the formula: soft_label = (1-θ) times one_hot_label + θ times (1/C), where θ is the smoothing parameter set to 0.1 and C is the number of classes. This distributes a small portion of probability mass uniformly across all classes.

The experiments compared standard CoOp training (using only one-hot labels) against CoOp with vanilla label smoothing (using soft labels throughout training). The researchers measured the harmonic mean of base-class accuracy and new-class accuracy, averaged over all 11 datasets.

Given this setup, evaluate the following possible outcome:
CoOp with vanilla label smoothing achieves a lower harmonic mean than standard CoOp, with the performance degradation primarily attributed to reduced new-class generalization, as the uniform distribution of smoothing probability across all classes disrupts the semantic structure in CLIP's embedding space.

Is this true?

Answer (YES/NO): YES